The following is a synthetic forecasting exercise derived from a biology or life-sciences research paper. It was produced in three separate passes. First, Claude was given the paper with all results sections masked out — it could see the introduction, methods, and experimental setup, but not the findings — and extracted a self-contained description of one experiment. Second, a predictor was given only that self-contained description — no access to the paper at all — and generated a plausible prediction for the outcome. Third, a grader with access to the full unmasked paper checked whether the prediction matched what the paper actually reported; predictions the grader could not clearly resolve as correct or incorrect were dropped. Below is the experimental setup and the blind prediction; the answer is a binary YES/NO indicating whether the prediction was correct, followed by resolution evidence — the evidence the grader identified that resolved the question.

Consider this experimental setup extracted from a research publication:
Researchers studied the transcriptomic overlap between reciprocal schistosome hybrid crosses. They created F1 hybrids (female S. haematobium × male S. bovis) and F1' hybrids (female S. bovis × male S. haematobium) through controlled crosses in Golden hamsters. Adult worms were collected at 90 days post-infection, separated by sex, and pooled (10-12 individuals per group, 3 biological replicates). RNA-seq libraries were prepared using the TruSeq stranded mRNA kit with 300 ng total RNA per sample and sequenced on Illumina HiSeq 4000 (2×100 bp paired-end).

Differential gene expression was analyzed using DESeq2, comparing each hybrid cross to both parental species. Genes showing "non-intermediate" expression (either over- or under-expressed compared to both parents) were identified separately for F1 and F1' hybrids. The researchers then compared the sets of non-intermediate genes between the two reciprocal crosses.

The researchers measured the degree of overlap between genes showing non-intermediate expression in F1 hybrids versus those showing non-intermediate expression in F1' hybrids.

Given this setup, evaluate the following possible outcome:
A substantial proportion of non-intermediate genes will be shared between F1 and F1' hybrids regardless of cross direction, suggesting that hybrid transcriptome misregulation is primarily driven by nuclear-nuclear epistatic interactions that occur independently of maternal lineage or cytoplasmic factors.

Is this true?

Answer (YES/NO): NO